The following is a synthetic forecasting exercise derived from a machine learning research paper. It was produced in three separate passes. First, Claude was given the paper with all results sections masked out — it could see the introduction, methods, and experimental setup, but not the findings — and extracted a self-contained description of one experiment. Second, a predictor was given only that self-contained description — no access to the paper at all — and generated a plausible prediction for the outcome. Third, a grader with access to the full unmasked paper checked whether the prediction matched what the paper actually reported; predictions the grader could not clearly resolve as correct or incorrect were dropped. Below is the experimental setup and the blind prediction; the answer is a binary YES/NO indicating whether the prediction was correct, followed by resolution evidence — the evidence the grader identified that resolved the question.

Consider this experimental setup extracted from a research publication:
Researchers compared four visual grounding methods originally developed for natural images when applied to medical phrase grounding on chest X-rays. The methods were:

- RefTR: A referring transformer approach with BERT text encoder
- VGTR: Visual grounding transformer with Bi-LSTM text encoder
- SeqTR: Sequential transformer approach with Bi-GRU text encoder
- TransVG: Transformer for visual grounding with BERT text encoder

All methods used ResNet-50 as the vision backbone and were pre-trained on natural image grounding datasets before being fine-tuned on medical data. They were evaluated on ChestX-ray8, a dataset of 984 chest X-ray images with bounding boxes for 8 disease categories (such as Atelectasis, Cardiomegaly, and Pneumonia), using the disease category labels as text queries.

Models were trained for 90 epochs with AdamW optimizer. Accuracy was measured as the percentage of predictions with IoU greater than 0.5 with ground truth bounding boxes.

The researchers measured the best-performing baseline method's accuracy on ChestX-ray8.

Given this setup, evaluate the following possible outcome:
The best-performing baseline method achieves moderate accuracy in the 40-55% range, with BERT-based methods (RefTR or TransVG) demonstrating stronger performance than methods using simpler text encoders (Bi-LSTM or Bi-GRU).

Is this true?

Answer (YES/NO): NO